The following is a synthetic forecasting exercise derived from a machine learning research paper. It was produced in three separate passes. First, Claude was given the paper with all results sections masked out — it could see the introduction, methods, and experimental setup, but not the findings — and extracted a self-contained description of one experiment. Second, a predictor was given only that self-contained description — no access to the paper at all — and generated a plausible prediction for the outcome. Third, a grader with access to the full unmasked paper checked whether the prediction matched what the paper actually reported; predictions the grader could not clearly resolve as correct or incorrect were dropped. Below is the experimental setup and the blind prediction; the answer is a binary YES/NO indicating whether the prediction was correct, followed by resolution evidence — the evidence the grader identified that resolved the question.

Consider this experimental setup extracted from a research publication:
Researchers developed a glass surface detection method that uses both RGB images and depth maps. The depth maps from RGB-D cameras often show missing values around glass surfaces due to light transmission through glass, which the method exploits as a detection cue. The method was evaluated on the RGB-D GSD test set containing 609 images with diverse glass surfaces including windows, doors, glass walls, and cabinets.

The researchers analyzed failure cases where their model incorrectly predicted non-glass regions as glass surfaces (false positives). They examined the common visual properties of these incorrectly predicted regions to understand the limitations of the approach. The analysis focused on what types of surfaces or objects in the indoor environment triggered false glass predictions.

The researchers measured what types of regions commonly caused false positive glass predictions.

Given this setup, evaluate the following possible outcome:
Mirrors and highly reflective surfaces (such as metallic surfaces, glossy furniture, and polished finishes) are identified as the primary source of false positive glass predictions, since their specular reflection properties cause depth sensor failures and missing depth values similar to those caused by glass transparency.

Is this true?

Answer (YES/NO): NO